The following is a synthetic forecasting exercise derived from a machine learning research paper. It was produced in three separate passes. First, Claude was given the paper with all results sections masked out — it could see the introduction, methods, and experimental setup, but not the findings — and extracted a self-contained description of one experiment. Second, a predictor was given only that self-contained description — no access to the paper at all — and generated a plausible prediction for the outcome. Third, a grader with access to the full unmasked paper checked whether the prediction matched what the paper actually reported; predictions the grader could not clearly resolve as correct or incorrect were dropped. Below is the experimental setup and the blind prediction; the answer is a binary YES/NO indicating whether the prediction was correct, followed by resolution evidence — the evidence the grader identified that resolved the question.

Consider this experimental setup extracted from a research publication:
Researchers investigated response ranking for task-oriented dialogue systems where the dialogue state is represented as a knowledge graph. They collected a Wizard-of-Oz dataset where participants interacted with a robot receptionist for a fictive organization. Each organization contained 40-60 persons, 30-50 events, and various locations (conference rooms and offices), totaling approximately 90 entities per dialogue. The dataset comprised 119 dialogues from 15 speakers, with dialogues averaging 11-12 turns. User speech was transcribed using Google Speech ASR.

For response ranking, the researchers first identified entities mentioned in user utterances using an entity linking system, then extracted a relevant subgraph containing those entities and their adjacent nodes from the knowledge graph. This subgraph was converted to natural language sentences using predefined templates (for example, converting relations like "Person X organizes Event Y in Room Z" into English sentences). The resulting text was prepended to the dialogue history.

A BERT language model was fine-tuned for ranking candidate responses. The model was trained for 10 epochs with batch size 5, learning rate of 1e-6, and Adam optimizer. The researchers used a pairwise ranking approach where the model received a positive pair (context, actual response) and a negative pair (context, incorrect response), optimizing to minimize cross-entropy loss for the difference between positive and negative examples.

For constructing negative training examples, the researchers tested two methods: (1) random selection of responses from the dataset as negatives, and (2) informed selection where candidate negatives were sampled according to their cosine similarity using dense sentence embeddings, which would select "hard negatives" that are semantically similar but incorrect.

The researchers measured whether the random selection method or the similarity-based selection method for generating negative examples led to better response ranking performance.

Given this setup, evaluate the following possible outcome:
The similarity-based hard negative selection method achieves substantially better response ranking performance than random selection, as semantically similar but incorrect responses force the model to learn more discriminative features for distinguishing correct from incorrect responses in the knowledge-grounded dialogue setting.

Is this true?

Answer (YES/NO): NO